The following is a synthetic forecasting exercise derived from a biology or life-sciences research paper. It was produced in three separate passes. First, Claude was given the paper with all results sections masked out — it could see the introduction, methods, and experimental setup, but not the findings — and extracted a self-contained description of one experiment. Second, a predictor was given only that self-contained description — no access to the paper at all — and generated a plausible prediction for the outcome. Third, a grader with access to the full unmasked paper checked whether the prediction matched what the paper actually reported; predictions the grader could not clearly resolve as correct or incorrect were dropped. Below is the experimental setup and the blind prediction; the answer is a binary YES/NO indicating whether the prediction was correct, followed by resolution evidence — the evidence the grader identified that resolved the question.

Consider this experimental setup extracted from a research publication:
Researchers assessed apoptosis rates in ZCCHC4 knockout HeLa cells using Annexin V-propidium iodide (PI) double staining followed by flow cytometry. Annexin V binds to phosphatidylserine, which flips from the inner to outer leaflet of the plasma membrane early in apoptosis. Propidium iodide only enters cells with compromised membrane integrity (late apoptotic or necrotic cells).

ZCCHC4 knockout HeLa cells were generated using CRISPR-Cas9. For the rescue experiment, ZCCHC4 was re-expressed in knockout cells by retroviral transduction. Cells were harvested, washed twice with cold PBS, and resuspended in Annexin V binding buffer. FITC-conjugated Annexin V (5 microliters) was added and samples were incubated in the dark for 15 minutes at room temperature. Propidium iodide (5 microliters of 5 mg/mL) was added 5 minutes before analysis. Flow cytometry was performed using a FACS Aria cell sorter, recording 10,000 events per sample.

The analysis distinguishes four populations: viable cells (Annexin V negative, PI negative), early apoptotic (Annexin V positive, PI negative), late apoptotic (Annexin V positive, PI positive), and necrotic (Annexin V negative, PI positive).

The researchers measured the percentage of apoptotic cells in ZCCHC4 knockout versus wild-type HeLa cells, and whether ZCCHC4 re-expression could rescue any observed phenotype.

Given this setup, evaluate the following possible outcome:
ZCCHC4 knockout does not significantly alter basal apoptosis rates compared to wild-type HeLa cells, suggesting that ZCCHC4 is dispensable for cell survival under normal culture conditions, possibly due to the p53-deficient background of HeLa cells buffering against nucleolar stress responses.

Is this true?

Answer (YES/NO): YES